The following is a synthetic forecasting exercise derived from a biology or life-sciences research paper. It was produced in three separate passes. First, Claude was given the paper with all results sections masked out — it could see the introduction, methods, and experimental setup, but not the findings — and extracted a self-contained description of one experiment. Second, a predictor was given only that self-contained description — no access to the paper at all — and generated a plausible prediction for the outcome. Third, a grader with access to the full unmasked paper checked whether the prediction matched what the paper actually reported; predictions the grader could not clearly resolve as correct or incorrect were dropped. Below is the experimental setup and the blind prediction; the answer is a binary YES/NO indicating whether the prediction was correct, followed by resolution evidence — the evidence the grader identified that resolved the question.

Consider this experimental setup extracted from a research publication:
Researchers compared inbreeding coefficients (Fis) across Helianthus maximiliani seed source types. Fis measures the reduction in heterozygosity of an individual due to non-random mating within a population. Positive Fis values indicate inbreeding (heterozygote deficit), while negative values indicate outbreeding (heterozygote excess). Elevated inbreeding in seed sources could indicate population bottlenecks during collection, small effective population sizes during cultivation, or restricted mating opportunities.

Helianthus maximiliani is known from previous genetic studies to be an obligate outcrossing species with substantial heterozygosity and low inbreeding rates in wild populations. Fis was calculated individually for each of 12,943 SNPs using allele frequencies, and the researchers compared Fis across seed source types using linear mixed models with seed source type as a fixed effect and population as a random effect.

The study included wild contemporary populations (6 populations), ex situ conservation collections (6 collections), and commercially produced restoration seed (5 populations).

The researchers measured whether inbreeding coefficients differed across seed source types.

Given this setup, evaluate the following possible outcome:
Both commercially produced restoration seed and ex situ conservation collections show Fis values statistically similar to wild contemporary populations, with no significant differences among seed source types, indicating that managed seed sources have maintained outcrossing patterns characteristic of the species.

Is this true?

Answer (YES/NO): YES